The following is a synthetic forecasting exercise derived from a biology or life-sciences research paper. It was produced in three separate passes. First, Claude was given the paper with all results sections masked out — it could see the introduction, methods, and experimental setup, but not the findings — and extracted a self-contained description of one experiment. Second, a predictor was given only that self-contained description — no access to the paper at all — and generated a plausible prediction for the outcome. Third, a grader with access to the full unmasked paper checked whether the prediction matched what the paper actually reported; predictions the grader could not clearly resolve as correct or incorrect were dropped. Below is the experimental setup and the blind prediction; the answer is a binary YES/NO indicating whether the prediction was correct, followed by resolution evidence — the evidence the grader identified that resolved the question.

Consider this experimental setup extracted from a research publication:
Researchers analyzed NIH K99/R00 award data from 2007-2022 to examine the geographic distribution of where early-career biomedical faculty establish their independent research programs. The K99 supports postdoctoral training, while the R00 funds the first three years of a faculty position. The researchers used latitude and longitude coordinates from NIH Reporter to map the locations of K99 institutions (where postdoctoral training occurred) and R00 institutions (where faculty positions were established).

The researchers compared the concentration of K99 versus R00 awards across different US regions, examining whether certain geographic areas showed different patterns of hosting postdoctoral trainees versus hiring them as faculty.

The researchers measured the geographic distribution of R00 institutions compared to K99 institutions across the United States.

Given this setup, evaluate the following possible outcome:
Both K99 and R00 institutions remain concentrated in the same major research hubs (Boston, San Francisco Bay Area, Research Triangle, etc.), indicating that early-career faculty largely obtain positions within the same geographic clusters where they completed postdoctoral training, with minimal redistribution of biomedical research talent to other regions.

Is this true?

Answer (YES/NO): NO